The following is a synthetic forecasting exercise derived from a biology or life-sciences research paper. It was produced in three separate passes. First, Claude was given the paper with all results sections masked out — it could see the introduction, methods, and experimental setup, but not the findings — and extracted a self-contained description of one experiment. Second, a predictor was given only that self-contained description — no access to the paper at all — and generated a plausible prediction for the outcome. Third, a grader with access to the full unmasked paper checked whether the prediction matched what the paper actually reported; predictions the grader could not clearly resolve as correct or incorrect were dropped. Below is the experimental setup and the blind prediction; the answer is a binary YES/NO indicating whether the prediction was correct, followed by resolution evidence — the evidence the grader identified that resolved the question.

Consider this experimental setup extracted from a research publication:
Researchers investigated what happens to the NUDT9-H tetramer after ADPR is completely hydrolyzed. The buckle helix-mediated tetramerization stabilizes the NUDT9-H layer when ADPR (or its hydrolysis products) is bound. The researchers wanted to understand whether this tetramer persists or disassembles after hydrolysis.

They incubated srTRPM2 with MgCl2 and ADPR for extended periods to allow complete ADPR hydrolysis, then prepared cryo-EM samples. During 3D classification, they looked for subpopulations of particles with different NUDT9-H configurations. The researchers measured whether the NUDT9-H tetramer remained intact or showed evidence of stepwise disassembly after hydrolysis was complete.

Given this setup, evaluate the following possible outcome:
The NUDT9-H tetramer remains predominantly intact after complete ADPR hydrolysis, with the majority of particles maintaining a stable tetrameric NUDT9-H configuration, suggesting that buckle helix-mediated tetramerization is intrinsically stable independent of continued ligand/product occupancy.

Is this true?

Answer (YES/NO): NO